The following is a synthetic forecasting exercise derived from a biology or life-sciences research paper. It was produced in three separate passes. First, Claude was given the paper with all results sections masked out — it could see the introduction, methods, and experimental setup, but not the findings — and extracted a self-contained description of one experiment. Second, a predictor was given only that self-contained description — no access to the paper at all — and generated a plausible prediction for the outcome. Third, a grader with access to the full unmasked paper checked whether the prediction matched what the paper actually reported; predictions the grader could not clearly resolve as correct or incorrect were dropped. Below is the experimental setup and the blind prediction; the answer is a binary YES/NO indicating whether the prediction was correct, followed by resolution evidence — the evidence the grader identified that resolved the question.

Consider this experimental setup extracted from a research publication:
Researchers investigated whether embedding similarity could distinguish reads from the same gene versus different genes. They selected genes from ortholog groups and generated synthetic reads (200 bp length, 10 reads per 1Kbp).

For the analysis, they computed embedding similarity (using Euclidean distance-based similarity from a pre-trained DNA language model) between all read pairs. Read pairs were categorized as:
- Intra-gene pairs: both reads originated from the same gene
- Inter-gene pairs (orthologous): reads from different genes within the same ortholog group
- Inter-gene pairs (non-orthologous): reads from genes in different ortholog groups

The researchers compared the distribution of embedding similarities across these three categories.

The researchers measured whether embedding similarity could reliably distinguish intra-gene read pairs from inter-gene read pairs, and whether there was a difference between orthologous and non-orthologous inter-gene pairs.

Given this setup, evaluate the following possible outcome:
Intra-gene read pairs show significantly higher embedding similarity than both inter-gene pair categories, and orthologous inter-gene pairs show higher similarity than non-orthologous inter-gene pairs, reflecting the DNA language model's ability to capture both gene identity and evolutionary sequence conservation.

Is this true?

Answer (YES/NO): NO